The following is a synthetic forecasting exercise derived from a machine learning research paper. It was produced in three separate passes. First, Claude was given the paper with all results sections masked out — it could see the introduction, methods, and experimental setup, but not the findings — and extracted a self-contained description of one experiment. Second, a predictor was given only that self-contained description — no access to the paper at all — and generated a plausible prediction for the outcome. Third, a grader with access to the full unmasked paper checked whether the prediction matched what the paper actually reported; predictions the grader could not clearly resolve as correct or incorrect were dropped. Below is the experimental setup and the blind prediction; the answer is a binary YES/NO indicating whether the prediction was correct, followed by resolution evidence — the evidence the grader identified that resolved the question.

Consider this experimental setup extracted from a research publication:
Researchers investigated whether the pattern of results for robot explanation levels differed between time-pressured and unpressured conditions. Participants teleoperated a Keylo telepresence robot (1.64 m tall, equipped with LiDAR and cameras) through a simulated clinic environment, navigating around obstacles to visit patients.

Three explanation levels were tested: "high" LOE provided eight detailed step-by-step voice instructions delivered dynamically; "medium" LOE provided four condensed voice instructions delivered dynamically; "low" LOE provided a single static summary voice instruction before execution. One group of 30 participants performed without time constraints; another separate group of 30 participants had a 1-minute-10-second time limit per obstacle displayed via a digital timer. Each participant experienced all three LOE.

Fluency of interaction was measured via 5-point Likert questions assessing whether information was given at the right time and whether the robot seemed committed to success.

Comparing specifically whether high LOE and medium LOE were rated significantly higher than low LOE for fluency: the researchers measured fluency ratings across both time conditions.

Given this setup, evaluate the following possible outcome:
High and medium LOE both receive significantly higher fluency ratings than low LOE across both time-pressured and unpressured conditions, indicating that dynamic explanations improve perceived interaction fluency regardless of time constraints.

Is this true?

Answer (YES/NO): YES